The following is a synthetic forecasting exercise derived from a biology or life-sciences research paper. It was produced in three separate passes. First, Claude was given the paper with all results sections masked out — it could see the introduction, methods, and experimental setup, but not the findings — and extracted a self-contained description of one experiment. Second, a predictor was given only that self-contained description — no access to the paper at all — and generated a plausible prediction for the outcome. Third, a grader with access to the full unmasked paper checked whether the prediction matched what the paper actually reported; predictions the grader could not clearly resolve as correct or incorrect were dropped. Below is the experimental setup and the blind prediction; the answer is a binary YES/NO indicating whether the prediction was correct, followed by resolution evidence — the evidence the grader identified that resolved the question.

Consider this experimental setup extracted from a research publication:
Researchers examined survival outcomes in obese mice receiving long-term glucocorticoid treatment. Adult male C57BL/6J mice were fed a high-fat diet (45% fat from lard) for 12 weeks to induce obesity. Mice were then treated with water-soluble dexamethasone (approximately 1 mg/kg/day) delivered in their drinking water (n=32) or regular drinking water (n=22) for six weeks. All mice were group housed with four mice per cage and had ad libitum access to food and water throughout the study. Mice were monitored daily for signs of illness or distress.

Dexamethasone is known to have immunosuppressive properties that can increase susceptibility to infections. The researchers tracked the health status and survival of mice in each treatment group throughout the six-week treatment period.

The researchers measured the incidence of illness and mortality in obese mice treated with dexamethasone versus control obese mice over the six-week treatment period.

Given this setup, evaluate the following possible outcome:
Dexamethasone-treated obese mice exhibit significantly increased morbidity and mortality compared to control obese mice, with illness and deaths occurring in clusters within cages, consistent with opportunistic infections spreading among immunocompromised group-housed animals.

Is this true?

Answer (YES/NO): NO